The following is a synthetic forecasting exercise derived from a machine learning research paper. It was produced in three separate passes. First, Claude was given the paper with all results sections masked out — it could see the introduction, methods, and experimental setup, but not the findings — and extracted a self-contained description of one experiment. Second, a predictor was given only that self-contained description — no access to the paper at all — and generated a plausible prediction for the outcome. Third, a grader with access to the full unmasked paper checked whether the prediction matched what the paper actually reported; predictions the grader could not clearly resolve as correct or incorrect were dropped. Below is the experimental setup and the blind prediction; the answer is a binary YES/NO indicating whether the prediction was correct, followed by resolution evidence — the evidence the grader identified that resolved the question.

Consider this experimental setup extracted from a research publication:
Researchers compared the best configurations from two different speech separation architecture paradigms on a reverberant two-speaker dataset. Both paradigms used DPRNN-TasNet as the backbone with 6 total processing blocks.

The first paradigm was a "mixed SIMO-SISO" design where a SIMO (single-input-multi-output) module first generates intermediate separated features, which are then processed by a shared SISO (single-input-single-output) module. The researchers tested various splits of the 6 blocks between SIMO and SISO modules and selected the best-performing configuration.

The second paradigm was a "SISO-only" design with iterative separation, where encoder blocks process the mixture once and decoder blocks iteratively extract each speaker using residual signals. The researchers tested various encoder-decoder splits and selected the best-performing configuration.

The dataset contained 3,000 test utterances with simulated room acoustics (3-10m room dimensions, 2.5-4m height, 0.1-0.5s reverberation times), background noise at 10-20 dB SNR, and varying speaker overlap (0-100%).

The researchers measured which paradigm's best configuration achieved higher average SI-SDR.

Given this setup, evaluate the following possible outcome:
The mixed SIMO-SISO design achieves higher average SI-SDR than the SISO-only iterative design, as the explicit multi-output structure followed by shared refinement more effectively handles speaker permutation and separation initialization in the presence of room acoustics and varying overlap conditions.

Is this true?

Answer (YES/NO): YES